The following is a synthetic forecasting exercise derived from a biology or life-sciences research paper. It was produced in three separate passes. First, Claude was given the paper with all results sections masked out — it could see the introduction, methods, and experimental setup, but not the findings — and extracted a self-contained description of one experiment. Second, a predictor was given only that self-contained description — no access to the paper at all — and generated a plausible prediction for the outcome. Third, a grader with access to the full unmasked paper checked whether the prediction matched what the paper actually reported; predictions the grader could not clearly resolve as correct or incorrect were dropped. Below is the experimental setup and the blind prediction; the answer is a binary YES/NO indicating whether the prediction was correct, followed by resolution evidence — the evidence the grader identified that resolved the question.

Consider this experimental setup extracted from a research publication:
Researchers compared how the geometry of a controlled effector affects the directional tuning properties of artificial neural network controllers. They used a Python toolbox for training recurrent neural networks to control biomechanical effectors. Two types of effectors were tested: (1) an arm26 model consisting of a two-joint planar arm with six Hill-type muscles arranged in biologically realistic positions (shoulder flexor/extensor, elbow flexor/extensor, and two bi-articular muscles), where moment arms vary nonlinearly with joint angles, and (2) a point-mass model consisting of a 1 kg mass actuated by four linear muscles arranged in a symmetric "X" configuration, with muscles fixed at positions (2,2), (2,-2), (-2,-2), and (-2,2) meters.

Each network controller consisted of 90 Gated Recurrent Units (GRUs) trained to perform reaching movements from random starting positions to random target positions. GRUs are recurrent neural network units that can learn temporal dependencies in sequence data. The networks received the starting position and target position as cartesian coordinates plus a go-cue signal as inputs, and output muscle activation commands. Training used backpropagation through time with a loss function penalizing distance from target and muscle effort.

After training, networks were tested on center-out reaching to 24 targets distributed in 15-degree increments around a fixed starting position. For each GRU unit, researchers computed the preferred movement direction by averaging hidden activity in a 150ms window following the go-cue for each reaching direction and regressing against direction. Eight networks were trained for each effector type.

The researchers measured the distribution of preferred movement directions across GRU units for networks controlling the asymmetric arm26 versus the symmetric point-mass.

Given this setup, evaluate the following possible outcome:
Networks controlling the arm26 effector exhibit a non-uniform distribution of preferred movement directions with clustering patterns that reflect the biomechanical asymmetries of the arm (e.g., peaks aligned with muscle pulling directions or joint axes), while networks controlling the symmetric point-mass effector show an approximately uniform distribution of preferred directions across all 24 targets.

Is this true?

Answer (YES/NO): YES